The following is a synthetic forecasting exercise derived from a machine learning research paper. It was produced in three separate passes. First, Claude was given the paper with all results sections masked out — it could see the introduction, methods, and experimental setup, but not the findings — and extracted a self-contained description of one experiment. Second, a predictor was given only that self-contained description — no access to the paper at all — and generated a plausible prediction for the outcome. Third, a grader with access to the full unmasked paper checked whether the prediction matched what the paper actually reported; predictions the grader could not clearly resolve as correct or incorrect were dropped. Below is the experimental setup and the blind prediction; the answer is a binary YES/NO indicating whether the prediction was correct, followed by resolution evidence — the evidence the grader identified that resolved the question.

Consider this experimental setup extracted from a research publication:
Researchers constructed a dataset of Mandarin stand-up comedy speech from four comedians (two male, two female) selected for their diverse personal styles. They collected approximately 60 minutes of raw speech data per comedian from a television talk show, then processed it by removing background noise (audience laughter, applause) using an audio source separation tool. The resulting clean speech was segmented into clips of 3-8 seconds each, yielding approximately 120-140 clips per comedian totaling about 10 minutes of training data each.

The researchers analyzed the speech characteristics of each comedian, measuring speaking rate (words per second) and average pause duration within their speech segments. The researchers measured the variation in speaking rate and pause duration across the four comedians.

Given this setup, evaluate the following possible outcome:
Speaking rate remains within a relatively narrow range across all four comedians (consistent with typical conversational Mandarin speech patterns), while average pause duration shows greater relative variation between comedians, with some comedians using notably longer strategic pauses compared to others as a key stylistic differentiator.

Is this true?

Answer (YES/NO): NO